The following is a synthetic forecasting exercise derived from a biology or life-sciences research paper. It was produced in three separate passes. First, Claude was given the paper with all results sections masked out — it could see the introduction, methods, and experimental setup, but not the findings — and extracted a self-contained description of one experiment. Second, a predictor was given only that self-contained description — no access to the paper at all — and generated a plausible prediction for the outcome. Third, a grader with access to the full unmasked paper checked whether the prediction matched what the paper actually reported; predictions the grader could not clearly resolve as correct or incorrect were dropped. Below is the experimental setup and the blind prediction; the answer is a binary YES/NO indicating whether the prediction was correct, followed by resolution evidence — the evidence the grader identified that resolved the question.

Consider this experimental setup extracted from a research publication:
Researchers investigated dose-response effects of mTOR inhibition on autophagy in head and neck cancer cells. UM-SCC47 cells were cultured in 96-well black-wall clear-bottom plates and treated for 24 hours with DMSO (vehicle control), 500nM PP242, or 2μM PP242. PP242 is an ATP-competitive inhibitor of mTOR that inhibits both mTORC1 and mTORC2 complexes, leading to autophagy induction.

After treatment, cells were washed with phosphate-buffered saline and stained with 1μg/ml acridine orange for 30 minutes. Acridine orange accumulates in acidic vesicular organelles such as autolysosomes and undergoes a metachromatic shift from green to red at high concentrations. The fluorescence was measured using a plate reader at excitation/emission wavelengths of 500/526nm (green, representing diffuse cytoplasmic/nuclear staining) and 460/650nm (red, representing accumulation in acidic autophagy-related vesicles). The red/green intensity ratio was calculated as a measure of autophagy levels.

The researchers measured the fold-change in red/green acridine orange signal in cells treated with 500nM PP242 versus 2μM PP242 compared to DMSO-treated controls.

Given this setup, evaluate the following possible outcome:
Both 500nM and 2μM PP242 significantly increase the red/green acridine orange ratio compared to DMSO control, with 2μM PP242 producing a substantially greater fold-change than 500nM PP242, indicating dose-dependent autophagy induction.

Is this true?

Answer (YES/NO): NO